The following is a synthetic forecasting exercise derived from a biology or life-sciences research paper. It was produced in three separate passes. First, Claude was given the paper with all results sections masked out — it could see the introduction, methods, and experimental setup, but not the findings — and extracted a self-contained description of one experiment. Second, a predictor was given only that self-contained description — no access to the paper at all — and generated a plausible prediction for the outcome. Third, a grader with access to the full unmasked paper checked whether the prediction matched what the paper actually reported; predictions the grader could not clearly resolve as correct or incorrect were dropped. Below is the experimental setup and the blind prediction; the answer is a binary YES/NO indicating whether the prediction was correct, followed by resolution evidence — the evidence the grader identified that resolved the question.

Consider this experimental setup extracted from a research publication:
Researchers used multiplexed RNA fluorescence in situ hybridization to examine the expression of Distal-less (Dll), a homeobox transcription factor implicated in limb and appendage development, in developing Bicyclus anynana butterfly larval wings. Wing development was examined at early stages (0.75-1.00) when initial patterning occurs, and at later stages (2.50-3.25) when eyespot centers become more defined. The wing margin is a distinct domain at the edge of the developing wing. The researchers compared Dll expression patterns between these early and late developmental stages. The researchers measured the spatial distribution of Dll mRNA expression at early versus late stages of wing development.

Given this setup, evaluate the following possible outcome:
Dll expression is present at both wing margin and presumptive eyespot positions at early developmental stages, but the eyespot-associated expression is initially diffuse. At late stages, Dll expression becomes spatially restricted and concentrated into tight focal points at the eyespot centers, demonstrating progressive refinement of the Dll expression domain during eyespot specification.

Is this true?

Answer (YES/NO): NO